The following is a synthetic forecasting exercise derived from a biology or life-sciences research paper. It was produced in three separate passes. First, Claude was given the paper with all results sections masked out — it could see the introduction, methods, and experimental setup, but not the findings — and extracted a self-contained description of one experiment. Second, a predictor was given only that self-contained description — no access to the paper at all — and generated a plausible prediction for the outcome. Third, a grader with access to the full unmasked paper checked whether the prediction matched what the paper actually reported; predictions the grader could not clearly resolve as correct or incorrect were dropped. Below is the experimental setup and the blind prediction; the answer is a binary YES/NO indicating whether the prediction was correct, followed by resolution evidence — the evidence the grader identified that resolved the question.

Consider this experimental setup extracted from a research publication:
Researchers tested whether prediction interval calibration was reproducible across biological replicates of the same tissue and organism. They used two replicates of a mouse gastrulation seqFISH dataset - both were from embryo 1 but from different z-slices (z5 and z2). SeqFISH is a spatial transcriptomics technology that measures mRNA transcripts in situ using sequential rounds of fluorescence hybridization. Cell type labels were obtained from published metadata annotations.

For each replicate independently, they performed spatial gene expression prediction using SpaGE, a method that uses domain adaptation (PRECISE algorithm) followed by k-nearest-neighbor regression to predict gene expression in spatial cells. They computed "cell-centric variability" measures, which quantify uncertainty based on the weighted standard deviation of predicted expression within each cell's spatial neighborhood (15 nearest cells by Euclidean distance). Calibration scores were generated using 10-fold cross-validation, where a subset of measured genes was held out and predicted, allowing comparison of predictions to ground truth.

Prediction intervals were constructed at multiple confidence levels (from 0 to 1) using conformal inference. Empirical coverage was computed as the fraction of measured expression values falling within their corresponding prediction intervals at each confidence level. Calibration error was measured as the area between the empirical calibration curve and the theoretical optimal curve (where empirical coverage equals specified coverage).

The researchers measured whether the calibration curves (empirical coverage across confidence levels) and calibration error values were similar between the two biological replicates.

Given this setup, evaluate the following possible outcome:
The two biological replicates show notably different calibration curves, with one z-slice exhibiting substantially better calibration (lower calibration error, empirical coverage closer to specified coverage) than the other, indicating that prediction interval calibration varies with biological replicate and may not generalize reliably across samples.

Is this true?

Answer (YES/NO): NO